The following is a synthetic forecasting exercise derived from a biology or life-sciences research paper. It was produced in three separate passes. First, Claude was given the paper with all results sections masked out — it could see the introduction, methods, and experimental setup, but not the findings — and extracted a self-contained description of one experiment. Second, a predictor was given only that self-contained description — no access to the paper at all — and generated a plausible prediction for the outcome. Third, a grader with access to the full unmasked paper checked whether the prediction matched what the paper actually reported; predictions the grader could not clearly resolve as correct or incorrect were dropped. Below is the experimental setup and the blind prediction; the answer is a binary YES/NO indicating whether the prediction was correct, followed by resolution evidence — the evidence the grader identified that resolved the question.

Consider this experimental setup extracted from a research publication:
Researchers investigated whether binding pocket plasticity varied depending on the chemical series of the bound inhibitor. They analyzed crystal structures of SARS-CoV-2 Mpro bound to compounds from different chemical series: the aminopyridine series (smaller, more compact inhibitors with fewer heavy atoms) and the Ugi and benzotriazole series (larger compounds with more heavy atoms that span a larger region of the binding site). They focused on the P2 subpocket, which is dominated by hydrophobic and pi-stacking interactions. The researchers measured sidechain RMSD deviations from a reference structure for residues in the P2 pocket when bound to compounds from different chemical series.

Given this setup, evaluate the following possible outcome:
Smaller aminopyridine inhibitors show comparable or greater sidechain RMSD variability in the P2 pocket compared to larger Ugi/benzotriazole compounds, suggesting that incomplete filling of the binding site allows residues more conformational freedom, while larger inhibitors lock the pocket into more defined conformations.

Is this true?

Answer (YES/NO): NO